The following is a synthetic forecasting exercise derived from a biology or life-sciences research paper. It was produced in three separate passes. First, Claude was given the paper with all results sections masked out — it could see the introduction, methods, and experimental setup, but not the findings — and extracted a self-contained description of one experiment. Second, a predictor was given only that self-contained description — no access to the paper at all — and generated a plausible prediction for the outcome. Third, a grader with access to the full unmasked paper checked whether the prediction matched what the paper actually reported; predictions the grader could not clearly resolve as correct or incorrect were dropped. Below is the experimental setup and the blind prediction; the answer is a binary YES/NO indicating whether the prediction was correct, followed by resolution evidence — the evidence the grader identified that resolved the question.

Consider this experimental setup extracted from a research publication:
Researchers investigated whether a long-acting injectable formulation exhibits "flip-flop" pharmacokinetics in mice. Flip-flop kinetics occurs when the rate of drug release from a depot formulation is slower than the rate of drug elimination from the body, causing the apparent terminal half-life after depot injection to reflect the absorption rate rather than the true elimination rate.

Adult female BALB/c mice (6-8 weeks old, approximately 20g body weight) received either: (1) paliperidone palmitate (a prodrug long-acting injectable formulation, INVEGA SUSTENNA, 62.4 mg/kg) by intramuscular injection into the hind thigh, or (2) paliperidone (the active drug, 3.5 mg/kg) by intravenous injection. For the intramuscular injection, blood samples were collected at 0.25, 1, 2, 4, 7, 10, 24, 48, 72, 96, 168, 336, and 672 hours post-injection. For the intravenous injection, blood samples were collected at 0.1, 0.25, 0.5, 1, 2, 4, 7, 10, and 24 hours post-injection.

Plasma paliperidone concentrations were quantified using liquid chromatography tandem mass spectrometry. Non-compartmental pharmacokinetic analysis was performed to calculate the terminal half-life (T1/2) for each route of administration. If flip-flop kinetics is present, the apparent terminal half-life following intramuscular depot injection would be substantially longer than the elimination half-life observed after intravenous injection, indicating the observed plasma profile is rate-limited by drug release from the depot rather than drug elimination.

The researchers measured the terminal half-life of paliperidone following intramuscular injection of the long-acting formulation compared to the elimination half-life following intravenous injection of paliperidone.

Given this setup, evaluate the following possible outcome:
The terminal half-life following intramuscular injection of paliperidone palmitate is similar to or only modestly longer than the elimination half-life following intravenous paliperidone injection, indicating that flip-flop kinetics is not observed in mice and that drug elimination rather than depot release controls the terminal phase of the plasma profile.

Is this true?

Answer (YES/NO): NO